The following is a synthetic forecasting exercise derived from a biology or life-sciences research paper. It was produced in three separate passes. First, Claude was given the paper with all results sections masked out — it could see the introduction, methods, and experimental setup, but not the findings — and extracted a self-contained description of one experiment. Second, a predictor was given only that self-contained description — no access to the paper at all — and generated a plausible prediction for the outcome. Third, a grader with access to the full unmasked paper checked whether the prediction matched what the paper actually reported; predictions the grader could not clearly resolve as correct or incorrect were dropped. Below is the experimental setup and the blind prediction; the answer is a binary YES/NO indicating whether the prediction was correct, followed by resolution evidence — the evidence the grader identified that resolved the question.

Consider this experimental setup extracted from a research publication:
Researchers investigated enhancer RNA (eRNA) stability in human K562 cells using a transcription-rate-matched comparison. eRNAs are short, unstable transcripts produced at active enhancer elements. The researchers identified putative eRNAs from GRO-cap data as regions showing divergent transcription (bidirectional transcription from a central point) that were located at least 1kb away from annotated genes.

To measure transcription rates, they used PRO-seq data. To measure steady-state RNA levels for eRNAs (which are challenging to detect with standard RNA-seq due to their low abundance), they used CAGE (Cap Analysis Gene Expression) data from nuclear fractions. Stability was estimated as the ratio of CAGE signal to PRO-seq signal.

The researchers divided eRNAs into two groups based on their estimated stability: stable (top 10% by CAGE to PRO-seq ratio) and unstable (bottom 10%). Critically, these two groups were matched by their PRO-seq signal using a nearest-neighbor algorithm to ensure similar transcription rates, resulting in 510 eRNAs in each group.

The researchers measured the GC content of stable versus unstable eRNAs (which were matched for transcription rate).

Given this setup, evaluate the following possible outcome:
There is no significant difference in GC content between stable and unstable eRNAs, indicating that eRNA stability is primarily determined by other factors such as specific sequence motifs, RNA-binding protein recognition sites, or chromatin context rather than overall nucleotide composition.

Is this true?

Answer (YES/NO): NO